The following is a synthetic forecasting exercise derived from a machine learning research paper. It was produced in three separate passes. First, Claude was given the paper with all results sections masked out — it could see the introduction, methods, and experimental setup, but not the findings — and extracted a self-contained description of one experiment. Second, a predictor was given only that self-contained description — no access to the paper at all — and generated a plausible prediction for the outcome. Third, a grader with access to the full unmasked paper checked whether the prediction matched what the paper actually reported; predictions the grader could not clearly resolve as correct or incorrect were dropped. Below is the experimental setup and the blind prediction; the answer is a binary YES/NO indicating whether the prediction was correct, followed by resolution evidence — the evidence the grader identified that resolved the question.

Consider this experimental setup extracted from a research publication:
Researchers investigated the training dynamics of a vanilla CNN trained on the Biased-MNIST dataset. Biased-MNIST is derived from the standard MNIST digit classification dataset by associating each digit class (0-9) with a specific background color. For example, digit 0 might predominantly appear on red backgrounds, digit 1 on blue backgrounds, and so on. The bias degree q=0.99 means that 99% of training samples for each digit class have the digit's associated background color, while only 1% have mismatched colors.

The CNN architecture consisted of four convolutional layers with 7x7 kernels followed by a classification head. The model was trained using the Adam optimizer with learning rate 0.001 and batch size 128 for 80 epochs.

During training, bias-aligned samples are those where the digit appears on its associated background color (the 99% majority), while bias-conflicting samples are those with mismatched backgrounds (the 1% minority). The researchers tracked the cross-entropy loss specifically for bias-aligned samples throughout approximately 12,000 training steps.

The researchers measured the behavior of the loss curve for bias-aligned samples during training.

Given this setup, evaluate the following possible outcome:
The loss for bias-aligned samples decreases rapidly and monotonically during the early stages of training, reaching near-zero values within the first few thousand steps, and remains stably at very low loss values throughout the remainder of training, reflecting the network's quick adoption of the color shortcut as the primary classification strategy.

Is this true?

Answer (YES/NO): NO